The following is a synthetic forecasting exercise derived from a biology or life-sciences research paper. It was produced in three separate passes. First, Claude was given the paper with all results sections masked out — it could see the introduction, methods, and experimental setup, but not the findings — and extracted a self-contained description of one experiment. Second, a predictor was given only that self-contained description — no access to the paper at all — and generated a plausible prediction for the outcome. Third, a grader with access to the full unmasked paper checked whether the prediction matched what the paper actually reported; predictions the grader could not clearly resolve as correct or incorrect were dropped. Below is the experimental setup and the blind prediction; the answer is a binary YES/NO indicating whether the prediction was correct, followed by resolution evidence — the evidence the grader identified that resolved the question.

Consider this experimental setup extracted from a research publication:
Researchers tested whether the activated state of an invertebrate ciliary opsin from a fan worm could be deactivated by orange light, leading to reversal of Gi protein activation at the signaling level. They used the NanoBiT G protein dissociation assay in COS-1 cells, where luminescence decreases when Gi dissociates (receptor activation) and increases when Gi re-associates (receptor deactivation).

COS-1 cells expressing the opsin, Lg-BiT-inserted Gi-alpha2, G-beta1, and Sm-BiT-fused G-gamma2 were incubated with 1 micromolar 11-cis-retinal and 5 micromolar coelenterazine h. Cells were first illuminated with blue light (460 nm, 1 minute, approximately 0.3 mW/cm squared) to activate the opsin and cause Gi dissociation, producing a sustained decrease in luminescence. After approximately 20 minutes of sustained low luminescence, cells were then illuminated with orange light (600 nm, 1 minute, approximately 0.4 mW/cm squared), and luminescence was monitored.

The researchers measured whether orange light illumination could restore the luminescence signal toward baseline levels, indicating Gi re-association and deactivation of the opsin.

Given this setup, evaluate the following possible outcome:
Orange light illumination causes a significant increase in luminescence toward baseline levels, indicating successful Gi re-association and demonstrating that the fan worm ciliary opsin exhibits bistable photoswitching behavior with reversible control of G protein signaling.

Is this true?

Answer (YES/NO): YES